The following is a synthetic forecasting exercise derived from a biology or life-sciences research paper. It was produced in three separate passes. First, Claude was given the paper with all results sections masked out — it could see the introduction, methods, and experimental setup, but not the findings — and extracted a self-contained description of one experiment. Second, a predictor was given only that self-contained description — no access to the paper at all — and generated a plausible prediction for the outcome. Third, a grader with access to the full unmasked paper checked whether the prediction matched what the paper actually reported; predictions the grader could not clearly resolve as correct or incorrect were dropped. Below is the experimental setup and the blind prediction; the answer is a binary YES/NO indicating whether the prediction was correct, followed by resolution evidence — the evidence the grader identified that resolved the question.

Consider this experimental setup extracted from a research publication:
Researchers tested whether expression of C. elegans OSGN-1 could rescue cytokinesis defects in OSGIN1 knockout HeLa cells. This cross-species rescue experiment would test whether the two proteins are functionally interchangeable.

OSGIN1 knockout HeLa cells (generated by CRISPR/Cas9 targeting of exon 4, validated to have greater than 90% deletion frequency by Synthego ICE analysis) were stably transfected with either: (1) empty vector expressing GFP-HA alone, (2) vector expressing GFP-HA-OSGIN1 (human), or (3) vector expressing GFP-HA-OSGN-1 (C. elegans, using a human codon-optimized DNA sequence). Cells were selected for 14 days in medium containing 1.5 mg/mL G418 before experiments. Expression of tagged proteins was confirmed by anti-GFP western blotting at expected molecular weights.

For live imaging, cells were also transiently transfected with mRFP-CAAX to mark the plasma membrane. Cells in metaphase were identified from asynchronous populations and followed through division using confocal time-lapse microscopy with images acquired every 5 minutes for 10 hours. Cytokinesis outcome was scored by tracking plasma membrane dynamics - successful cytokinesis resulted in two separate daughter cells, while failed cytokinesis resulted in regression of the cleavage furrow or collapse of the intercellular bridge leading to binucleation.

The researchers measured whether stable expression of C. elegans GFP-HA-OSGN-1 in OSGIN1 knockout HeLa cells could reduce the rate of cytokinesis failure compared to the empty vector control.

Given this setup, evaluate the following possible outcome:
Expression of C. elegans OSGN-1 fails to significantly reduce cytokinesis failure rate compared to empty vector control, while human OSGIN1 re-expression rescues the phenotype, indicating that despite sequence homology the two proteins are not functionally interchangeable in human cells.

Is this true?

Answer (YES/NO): NO